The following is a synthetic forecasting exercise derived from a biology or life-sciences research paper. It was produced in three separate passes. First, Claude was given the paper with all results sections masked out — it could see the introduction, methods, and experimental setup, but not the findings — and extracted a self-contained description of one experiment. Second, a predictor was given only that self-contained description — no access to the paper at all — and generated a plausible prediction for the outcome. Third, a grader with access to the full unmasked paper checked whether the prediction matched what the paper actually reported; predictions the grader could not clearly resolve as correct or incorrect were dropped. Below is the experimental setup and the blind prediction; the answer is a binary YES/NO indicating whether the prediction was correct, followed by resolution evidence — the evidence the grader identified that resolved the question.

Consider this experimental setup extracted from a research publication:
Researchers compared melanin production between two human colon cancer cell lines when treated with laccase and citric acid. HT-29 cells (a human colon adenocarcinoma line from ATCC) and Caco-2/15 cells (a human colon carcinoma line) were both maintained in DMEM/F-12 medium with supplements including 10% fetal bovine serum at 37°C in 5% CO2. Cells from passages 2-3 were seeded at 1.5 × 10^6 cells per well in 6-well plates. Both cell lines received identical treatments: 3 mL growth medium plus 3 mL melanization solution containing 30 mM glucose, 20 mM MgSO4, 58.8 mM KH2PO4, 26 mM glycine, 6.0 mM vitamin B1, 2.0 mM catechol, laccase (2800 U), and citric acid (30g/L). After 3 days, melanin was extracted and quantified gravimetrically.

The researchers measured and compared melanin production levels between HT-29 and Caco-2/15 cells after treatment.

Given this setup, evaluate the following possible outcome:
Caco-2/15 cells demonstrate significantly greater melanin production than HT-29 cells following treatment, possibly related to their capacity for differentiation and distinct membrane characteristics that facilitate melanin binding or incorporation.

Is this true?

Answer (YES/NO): NO